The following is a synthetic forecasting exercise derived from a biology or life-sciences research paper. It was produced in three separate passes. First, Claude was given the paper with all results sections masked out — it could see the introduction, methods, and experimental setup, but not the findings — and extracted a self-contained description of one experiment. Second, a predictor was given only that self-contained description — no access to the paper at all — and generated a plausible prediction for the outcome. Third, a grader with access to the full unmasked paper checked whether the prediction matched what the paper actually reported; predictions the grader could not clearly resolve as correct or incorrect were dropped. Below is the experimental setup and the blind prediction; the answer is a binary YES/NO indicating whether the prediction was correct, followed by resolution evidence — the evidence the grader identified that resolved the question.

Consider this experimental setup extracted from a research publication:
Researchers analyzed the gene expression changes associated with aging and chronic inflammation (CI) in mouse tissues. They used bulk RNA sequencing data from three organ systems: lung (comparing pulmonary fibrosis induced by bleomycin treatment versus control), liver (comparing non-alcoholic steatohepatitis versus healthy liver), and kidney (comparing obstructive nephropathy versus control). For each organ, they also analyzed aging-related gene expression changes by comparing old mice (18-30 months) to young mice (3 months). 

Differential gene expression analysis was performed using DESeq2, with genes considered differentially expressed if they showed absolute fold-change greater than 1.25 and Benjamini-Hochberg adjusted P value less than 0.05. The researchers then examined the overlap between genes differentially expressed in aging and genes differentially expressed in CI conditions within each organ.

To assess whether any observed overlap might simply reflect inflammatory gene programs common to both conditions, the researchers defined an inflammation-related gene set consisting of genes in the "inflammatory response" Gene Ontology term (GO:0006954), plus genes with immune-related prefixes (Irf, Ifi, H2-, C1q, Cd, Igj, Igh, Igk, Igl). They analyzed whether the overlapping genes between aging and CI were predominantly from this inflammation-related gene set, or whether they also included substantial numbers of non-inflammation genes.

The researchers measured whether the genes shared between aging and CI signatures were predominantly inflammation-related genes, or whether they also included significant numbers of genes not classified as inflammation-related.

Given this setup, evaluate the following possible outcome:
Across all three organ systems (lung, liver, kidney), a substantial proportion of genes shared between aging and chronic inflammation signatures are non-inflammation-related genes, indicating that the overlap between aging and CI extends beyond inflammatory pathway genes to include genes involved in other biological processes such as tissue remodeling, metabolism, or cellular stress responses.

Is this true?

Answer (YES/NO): YES